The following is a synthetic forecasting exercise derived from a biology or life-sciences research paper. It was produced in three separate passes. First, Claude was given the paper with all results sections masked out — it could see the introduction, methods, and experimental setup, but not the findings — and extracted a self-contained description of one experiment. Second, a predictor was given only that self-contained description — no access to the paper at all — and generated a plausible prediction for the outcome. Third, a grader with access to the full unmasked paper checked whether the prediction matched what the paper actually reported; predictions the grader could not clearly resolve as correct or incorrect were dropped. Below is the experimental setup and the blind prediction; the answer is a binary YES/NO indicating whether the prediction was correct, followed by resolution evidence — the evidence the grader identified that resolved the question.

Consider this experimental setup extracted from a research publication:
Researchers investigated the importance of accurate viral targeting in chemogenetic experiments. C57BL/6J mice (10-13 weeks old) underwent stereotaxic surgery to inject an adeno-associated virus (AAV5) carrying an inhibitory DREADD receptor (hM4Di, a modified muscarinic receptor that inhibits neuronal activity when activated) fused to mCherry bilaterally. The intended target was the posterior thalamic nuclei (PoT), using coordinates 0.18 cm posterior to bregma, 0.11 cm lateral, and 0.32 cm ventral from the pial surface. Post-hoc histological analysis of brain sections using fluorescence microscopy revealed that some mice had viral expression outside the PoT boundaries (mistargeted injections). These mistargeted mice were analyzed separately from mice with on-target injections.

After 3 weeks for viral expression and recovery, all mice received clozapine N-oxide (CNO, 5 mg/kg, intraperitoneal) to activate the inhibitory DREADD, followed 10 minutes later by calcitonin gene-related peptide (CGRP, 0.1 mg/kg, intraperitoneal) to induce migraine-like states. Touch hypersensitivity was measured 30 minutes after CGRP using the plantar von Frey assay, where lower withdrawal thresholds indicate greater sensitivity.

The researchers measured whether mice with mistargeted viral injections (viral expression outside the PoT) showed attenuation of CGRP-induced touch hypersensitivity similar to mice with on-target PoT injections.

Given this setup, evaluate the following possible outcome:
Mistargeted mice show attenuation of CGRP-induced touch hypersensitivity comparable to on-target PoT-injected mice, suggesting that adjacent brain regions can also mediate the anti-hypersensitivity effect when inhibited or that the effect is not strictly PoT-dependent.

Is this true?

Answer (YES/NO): NO